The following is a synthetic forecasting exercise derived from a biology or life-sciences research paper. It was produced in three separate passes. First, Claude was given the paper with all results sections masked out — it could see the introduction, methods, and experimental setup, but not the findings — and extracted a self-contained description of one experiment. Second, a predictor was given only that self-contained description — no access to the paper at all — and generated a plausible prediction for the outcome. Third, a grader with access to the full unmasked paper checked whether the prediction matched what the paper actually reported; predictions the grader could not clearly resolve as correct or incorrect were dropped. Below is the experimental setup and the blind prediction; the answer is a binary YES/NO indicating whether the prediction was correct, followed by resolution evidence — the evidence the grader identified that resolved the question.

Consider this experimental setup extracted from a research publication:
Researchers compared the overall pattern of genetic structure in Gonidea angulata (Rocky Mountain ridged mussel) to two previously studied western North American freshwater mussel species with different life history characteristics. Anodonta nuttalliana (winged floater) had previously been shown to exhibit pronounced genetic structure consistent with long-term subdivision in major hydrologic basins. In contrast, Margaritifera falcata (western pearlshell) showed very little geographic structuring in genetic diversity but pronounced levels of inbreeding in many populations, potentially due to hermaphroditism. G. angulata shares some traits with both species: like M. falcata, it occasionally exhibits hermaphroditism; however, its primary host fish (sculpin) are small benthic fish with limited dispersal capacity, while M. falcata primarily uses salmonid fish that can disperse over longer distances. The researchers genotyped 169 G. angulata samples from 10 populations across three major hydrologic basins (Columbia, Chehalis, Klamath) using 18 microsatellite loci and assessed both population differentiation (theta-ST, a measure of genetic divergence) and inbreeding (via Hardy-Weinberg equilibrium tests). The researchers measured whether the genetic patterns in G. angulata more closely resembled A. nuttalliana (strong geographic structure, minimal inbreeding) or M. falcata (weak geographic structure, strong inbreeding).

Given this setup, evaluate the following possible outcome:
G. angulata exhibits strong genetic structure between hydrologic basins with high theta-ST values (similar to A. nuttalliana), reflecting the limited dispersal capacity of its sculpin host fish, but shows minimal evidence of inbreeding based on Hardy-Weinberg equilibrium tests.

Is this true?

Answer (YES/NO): NO